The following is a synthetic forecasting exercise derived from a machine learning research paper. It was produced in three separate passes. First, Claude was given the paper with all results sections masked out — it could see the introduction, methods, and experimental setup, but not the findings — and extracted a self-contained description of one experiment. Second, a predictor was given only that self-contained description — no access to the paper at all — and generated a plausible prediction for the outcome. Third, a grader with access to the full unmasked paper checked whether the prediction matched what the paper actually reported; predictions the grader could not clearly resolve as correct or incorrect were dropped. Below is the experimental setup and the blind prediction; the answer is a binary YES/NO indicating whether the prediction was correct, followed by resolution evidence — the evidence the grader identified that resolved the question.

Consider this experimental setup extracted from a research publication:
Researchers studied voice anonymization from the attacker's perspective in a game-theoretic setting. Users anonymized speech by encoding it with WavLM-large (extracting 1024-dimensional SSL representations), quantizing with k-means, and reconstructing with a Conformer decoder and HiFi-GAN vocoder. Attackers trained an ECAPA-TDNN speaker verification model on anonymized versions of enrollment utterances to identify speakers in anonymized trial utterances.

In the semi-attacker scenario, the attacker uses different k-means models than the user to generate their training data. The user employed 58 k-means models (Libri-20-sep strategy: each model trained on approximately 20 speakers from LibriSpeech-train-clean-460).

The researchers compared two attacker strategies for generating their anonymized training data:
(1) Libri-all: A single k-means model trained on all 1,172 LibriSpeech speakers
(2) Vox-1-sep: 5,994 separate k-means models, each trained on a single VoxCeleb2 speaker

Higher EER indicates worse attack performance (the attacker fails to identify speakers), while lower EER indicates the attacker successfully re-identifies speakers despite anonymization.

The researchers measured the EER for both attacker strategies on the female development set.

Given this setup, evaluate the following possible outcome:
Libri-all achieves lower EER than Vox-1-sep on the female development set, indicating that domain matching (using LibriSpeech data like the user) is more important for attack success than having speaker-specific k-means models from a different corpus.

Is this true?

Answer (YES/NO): NO